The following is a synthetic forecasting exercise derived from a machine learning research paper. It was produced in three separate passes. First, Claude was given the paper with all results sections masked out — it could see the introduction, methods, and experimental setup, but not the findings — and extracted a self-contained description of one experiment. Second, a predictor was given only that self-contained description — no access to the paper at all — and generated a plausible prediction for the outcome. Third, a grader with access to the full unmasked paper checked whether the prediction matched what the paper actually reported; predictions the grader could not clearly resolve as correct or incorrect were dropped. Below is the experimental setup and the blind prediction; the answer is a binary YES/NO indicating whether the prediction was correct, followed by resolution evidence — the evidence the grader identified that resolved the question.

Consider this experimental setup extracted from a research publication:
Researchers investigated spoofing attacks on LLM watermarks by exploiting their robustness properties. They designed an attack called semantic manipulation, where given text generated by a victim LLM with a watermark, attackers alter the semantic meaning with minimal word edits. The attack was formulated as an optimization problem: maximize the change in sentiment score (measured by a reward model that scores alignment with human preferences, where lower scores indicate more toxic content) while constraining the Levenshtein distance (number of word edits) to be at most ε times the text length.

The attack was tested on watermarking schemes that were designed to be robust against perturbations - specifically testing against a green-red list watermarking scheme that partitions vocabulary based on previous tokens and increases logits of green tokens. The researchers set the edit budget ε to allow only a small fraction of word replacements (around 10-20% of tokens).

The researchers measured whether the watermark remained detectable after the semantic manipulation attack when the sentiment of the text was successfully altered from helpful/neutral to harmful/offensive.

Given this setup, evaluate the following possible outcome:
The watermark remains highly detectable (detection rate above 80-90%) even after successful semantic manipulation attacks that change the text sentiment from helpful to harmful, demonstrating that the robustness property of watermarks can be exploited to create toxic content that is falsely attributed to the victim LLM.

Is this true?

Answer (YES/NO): YES